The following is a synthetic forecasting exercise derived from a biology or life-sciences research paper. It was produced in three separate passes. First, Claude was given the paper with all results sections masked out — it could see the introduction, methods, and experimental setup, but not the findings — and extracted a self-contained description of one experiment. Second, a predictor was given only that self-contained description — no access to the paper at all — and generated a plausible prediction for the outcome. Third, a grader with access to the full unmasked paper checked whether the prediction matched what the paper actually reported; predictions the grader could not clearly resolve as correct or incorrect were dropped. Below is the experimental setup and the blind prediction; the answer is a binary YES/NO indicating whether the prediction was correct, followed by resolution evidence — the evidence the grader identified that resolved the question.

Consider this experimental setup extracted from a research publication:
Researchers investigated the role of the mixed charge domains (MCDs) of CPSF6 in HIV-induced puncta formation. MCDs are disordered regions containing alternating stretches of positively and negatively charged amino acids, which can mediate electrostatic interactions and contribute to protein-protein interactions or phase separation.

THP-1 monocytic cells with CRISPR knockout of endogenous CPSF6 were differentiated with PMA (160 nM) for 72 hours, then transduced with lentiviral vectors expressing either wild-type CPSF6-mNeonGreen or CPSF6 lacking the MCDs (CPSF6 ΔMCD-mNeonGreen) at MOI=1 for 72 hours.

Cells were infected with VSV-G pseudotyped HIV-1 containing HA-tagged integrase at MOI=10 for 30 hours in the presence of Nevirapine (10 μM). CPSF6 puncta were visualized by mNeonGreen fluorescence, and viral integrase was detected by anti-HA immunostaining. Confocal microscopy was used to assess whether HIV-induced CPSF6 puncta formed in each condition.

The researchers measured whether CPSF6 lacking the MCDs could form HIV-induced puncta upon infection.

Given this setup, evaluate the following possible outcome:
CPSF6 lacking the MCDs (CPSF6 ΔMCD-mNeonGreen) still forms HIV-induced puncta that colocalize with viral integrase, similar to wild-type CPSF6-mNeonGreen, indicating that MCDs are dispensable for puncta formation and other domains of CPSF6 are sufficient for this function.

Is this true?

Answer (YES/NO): YES